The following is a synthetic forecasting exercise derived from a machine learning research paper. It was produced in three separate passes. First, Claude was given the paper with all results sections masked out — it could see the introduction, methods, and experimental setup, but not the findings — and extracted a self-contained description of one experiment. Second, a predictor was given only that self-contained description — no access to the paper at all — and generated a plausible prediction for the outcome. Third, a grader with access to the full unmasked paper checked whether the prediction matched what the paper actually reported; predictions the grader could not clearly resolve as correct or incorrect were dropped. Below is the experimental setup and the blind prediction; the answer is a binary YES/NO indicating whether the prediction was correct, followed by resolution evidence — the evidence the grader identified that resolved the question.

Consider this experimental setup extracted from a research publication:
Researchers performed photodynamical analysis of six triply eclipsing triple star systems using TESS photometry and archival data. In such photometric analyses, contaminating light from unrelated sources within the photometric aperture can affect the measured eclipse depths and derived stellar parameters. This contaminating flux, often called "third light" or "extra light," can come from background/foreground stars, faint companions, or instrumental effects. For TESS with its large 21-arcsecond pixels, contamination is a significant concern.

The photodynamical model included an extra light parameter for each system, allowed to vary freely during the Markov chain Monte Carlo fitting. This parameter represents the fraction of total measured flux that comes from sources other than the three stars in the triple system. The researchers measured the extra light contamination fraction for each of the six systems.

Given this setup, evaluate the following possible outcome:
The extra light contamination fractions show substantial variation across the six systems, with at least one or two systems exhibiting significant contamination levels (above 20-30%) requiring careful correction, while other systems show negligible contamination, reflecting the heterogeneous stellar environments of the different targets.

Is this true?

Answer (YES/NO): NO